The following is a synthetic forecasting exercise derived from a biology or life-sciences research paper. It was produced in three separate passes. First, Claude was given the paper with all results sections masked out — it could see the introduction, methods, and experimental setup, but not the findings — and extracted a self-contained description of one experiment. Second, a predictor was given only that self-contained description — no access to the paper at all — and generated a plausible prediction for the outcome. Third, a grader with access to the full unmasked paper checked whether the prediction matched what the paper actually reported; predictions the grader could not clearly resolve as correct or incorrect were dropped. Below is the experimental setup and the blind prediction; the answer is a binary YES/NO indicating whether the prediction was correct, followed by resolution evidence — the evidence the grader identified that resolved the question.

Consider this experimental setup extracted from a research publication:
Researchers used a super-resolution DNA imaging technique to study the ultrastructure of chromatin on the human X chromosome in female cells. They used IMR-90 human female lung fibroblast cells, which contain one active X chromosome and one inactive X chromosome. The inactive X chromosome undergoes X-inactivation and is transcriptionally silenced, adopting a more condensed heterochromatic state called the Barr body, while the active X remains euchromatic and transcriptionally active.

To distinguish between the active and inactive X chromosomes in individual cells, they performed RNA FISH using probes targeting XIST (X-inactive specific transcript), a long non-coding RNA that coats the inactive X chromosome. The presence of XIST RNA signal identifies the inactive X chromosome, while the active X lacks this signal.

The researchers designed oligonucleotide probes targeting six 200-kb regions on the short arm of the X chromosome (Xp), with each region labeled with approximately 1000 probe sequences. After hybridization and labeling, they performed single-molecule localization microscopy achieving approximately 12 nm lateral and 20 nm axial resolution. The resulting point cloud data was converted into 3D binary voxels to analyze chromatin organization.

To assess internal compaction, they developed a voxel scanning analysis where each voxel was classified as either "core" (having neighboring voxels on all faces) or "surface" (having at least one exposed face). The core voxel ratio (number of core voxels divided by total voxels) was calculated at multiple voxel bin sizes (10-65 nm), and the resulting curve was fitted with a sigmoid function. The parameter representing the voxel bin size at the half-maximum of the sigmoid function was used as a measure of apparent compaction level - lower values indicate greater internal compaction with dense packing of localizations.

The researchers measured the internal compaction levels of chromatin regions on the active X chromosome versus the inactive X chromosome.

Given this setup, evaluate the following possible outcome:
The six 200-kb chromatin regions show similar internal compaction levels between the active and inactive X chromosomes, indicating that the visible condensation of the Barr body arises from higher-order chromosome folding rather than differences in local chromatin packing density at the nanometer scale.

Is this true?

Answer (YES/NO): YES